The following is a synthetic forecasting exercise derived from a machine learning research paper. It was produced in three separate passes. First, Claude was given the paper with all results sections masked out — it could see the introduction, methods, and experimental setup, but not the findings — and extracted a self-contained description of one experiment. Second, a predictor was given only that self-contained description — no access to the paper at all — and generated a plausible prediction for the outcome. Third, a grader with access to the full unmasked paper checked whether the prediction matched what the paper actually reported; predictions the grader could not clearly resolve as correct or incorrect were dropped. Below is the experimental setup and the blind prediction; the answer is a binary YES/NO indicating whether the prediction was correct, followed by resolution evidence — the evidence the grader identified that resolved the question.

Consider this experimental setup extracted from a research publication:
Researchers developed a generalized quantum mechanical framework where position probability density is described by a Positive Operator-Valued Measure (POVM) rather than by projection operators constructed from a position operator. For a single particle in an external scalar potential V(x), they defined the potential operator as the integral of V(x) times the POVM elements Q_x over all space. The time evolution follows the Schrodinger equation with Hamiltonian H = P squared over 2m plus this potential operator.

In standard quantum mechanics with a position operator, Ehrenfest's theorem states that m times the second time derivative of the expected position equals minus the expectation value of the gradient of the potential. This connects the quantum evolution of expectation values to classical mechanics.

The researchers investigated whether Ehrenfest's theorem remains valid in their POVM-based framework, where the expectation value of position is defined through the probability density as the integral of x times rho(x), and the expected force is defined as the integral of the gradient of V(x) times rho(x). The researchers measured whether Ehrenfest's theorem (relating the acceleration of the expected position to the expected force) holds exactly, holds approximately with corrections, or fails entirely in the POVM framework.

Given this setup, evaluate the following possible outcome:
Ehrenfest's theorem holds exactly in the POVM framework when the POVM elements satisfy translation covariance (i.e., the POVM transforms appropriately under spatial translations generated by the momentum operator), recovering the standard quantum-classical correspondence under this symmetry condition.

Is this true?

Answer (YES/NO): YES